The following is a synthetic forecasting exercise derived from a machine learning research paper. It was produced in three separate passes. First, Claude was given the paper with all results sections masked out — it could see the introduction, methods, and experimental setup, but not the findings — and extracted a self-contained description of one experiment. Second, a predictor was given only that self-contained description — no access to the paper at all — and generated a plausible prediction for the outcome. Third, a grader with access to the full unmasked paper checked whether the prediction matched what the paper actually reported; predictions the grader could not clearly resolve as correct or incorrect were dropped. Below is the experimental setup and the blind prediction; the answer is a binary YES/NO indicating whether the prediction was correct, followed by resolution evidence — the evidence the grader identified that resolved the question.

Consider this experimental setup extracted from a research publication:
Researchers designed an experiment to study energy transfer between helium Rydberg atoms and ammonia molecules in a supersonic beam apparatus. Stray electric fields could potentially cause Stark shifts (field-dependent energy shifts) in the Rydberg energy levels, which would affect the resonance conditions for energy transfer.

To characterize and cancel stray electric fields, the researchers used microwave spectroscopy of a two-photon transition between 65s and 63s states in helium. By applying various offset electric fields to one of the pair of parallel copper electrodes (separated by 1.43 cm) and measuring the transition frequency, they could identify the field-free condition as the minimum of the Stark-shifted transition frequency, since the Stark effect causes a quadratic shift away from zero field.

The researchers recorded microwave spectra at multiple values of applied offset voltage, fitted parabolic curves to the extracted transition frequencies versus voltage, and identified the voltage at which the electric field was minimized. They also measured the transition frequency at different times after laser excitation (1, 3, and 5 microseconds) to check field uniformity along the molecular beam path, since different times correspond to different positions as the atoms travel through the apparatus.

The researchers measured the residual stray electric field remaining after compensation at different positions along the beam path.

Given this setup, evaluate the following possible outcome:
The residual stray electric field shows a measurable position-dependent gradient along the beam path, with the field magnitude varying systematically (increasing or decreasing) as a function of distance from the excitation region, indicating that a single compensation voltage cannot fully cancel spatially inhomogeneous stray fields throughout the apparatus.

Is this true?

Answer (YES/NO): NO